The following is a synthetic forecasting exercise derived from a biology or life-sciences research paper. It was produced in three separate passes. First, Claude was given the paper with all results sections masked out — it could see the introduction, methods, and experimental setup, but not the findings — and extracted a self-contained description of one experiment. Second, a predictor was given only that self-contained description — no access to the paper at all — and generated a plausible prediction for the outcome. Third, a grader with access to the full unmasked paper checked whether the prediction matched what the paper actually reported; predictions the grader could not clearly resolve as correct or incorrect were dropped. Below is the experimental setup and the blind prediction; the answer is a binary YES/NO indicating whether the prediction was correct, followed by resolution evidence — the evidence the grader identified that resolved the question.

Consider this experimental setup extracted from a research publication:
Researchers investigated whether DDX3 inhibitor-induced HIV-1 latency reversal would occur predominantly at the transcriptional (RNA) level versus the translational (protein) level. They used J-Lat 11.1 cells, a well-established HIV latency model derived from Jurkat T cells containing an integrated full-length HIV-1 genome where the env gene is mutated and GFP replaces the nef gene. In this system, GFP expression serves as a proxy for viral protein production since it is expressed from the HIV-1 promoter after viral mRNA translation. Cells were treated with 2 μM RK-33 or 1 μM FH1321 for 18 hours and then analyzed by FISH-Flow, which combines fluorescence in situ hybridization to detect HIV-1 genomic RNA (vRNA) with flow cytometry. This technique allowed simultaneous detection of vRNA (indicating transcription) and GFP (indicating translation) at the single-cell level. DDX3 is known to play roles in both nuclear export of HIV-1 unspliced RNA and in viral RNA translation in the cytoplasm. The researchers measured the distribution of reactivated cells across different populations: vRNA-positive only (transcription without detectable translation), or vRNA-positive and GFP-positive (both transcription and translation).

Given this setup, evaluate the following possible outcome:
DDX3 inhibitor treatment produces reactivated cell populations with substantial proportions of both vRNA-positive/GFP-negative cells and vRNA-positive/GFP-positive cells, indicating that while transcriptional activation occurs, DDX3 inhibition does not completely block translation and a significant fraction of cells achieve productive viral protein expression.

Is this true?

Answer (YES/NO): YES